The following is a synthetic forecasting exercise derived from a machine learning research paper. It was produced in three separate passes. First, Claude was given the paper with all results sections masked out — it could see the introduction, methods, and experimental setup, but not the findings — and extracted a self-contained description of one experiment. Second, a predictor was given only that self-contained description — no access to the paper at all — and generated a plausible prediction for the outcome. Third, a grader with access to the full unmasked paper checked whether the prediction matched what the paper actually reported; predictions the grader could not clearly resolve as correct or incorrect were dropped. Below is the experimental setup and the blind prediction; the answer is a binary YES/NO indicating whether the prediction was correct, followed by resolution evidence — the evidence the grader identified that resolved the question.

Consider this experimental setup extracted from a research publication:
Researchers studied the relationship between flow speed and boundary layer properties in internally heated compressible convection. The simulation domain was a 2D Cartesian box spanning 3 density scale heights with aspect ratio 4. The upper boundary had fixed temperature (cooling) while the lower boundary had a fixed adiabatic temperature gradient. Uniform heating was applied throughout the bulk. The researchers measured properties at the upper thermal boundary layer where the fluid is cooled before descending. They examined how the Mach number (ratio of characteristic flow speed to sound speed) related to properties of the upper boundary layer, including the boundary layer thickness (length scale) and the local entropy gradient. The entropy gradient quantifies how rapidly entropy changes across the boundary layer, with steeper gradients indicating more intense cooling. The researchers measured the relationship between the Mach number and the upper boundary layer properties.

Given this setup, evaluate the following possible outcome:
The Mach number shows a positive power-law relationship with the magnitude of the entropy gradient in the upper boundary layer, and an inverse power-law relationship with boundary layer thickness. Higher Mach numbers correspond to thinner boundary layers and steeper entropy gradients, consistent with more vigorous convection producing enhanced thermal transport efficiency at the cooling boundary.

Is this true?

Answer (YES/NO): NO